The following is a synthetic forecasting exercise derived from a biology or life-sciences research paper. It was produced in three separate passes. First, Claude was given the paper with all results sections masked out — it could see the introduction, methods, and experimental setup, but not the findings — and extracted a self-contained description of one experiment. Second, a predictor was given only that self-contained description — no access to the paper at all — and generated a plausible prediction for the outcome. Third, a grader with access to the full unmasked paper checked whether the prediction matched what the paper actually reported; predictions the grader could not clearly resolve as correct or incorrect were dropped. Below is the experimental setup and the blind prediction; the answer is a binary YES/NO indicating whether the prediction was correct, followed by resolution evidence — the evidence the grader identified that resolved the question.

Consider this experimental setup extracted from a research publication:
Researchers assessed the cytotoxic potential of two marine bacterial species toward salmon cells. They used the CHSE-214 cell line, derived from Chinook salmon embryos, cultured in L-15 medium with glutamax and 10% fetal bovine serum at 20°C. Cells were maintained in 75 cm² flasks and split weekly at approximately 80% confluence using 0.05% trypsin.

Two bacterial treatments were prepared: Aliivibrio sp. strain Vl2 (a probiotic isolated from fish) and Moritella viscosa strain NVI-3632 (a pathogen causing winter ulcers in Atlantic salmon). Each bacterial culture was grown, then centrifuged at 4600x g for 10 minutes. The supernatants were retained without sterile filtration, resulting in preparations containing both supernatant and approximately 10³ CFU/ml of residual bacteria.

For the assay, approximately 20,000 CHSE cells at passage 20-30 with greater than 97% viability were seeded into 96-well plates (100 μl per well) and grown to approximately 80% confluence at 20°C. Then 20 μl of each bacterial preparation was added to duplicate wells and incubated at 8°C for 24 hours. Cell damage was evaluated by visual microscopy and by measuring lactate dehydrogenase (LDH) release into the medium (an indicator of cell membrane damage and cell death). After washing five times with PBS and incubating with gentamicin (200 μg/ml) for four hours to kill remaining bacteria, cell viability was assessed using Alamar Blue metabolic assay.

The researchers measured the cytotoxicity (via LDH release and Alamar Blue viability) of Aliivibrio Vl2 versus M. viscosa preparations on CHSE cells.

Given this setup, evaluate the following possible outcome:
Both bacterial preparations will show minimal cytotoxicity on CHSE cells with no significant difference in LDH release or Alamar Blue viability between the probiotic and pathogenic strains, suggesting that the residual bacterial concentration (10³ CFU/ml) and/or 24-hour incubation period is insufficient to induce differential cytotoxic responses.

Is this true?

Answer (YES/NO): NO